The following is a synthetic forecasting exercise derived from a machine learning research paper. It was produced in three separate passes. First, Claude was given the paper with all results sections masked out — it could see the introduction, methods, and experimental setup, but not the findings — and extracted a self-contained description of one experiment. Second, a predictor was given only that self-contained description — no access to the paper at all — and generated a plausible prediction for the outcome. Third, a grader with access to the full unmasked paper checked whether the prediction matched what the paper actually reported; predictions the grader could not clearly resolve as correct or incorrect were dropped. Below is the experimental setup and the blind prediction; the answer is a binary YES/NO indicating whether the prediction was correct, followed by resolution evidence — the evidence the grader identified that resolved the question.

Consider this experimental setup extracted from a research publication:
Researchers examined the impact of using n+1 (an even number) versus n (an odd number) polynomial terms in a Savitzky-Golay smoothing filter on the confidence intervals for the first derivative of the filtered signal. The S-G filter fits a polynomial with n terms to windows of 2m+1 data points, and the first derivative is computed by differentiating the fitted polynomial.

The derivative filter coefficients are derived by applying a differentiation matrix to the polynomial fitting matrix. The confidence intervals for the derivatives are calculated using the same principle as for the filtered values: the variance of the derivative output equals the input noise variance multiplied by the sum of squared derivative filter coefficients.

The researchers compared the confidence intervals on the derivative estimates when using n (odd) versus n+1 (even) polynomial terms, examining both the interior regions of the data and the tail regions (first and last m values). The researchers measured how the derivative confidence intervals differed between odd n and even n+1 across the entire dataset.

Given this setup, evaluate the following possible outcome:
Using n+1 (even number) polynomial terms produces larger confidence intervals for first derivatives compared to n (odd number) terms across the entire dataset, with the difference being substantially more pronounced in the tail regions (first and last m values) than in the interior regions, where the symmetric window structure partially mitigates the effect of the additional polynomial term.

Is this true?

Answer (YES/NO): YES